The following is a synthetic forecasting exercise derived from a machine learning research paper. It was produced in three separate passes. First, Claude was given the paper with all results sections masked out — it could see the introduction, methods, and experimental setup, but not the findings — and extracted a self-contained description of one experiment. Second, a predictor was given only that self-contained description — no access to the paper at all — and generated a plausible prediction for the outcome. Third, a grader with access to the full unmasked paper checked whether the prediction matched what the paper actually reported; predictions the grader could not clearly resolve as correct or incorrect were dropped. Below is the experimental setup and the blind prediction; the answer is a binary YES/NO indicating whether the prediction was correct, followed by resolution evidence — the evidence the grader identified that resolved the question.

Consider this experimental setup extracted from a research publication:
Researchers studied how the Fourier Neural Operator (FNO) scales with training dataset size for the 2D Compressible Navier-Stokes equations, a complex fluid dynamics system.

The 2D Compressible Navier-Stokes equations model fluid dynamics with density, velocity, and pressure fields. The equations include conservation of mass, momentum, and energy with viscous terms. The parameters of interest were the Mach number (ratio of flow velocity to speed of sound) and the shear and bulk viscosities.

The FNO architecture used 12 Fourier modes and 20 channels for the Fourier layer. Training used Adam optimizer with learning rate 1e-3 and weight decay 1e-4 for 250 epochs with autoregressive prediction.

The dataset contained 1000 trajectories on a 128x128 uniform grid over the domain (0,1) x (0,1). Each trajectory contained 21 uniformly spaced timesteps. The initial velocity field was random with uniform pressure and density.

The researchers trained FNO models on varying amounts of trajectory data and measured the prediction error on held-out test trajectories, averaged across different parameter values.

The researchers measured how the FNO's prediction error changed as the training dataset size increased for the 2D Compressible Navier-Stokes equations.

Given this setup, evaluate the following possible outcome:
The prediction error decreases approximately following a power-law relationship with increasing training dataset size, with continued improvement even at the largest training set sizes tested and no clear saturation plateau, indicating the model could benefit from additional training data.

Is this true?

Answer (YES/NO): NO